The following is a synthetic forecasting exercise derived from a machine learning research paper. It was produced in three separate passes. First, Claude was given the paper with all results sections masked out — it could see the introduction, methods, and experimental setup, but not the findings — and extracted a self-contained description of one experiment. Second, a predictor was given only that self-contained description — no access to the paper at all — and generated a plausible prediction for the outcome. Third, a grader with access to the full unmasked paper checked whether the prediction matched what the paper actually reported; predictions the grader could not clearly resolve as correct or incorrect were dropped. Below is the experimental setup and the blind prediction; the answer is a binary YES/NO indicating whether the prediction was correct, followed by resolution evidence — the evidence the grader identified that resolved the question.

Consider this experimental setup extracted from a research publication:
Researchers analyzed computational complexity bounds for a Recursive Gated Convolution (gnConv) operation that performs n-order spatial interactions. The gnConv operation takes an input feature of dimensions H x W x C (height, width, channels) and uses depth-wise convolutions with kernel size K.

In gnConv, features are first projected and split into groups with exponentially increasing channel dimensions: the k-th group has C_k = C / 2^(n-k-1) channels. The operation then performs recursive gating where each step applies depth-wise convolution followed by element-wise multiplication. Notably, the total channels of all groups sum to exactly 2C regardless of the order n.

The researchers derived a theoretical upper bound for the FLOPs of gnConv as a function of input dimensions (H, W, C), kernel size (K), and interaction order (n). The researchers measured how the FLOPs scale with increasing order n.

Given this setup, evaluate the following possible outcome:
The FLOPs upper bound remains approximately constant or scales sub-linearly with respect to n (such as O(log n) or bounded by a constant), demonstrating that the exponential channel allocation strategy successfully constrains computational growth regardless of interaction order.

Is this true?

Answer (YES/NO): YES